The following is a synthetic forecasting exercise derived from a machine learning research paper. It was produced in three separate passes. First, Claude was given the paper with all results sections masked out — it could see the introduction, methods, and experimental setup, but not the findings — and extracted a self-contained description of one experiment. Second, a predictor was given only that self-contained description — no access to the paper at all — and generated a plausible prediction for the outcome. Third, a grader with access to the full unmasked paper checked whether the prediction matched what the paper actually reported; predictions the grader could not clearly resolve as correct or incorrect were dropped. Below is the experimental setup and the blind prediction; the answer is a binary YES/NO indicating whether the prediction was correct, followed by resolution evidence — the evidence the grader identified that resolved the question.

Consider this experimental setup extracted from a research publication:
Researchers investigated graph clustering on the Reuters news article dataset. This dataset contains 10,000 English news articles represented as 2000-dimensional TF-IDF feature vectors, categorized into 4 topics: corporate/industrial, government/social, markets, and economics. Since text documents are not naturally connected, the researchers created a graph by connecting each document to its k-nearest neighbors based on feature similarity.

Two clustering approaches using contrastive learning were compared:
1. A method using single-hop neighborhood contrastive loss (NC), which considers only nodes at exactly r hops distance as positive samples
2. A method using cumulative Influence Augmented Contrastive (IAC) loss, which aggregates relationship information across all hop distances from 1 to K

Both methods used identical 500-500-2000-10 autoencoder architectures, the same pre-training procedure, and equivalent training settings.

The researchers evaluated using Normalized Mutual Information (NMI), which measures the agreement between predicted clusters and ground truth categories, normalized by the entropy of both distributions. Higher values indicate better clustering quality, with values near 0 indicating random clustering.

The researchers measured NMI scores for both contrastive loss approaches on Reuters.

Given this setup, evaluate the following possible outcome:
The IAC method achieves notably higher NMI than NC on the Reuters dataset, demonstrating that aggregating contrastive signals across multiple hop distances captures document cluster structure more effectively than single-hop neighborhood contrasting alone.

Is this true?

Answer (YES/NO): NO